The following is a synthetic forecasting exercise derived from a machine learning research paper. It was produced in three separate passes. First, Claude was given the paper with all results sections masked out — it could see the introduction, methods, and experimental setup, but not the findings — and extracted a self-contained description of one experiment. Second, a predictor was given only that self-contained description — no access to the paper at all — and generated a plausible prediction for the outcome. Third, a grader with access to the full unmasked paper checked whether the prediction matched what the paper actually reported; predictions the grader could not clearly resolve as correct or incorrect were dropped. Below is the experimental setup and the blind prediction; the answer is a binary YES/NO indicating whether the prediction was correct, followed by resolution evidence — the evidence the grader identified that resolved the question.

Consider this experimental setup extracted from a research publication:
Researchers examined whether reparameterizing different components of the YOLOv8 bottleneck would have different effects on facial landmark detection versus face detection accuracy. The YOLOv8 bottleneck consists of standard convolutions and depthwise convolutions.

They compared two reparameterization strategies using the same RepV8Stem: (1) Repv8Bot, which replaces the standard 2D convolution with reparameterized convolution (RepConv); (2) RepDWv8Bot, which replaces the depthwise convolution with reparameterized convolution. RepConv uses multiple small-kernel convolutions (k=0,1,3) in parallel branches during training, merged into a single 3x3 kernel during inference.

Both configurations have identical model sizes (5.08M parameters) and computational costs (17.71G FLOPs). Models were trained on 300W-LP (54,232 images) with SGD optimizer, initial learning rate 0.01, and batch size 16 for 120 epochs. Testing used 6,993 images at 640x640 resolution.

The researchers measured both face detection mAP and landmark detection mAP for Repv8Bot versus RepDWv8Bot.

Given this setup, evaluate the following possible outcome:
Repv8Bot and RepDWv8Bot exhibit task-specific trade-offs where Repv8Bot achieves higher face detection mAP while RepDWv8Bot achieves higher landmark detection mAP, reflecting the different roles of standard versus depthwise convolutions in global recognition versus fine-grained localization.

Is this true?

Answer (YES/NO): YES